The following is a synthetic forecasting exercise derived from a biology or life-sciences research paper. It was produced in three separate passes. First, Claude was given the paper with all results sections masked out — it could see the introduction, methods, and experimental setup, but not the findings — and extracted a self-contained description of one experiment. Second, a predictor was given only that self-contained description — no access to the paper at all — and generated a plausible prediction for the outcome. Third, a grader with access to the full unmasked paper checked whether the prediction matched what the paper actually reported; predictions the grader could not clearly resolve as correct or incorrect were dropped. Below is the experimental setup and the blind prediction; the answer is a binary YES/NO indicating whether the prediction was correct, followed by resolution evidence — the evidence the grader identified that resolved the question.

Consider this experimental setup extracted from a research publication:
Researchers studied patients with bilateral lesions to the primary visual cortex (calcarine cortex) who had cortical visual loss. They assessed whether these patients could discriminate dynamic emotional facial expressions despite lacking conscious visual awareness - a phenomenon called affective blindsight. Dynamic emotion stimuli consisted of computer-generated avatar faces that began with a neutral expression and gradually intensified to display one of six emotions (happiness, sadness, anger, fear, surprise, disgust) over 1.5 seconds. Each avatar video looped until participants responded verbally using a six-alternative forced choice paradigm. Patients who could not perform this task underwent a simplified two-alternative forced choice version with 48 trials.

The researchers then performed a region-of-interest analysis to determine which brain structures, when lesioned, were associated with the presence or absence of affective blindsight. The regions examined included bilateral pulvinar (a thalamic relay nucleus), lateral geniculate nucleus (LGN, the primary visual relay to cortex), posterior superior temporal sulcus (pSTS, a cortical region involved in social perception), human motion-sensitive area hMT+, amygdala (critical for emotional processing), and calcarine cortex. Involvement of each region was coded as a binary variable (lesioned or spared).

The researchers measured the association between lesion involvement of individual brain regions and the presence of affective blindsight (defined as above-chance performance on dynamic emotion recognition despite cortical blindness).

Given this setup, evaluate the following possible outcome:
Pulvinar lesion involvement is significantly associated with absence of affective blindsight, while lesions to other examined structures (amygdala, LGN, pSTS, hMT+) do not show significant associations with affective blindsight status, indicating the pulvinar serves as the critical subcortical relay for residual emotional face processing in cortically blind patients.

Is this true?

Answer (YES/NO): YES